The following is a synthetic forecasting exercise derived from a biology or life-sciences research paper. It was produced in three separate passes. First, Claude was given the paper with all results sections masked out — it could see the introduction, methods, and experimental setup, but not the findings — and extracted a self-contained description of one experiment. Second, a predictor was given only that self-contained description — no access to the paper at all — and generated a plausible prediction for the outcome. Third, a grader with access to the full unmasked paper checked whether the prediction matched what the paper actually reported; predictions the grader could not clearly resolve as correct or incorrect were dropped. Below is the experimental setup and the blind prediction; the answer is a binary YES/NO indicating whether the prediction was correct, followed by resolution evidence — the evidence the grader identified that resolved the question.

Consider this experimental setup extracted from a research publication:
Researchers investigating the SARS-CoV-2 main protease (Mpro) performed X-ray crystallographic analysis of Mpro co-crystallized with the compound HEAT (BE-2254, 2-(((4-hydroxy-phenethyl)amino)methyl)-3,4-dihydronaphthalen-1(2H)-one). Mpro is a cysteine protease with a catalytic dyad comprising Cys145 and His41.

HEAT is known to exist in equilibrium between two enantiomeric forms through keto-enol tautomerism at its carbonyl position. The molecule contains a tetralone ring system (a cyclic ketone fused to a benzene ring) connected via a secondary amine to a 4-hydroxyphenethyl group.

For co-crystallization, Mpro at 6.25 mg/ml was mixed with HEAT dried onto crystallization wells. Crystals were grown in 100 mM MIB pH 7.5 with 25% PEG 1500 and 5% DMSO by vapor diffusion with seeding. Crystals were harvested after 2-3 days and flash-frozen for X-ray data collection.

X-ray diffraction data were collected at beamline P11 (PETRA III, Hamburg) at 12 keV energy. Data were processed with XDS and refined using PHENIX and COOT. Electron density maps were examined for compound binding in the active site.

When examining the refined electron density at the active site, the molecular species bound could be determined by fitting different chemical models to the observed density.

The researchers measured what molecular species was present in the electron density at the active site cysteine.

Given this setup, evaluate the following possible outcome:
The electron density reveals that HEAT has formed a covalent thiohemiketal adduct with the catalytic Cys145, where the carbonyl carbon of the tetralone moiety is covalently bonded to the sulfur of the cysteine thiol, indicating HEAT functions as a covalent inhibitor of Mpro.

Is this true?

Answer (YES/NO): NO